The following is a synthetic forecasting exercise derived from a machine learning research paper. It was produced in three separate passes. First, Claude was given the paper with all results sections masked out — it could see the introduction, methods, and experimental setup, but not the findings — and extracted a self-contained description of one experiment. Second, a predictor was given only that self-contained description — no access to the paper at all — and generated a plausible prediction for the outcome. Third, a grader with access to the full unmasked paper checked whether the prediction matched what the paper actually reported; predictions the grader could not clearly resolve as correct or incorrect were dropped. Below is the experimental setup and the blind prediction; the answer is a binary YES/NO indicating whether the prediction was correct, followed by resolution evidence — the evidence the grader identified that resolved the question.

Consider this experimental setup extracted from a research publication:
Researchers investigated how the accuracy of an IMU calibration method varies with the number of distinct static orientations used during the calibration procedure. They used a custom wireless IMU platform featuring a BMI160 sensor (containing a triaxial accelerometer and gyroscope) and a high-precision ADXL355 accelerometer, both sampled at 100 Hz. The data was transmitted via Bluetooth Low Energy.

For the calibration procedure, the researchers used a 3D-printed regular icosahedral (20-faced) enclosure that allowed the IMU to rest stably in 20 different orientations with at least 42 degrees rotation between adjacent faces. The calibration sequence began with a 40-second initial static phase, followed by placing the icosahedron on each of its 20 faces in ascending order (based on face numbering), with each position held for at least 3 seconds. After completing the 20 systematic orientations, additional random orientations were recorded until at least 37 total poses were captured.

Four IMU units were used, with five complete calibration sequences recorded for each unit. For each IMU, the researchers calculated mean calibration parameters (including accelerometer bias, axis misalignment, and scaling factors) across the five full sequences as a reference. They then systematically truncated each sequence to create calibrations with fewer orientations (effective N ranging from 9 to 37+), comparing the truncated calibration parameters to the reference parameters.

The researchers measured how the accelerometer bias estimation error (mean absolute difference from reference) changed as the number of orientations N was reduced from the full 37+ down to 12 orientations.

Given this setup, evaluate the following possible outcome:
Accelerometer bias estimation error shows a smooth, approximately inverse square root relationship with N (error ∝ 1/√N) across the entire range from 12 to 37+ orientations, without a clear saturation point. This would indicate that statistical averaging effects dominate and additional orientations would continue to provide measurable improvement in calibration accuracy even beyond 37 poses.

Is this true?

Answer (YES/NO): NO